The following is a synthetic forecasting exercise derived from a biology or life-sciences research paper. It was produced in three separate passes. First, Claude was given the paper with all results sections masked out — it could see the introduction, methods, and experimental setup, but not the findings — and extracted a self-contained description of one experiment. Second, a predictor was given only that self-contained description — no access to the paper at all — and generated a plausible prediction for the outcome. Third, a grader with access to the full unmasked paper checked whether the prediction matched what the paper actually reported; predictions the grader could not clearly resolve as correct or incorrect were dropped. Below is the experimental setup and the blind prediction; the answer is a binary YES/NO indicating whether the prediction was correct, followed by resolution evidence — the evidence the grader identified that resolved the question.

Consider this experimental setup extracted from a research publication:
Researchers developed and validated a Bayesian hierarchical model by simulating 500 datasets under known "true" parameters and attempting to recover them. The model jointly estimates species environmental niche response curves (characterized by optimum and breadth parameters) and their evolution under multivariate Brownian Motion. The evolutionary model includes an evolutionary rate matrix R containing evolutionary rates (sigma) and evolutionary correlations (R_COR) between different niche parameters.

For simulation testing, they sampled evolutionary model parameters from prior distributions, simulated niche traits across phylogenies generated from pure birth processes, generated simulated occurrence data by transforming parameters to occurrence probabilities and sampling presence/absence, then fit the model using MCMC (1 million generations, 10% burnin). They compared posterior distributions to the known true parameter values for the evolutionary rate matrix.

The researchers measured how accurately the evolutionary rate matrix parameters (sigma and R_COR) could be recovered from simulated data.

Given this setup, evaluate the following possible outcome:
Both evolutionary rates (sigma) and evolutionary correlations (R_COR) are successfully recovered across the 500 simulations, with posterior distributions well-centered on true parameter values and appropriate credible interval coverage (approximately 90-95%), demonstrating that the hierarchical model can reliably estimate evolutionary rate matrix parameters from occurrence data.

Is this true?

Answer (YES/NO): NO